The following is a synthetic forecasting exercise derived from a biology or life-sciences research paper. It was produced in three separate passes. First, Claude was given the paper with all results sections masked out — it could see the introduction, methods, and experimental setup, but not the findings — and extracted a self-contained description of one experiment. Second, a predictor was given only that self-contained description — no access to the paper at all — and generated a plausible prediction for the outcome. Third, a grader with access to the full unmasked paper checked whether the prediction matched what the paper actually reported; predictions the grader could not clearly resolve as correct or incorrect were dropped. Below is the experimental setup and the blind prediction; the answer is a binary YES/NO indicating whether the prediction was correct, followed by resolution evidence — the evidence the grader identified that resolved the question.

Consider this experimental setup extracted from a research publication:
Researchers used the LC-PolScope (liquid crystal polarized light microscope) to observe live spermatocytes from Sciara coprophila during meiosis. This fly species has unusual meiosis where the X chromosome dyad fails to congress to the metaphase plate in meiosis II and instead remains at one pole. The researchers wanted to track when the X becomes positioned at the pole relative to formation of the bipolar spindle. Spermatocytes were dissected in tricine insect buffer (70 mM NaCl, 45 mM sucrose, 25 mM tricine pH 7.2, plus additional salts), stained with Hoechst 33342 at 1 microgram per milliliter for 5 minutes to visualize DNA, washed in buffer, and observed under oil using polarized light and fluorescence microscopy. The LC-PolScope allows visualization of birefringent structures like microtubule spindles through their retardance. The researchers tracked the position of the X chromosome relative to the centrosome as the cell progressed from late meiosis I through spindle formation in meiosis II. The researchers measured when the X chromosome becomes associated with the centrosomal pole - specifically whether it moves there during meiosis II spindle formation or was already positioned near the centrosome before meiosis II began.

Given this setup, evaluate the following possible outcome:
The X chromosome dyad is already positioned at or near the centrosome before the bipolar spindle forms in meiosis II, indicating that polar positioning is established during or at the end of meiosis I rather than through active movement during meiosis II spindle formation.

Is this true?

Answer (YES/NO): YES